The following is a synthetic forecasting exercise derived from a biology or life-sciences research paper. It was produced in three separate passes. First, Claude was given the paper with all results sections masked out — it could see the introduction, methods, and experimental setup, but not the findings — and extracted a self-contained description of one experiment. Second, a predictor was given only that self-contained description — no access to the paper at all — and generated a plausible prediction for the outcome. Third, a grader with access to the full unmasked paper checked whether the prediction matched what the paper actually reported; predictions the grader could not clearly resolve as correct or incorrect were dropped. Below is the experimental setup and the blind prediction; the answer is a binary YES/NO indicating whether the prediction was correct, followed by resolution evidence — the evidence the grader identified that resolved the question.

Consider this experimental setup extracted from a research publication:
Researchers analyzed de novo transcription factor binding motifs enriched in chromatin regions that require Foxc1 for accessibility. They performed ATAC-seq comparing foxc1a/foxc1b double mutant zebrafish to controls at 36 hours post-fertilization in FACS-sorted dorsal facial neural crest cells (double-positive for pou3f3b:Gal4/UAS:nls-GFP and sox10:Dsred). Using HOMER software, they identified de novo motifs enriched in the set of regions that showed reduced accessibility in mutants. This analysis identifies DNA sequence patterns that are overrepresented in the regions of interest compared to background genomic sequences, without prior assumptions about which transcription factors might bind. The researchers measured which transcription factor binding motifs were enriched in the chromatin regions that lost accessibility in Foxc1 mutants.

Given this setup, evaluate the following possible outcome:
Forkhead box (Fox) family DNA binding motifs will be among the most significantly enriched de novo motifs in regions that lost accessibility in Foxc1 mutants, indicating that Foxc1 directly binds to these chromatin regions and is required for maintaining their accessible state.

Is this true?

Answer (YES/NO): YES